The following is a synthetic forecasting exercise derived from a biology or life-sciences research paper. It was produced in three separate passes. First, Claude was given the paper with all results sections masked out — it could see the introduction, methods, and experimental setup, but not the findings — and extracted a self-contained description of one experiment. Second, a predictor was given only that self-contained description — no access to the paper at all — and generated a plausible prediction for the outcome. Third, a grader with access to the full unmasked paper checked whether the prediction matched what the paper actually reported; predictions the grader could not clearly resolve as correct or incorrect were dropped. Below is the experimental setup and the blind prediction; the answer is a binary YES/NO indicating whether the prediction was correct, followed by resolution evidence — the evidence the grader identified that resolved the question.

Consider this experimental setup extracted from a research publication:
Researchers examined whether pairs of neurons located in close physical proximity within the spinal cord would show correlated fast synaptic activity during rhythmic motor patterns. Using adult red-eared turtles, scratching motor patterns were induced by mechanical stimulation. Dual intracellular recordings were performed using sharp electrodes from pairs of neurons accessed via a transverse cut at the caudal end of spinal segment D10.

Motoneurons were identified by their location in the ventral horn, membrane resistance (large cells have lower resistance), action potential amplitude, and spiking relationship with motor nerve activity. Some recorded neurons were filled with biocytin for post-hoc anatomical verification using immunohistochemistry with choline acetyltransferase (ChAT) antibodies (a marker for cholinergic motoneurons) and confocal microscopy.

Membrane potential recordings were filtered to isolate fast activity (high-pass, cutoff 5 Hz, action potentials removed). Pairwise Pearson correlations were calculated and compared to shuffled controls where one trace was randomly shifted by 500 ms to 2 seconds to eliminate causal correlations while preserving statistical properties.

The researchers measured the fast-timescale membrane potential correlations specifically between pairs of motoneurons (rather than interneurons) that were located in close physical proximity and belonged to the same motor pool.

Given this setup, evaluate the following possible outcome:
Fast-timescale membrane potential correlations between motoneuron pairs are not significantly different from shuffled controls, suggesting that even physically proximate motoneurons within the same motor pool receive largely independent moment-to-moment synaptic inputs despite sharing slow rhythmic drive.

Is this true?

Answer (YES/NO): YES